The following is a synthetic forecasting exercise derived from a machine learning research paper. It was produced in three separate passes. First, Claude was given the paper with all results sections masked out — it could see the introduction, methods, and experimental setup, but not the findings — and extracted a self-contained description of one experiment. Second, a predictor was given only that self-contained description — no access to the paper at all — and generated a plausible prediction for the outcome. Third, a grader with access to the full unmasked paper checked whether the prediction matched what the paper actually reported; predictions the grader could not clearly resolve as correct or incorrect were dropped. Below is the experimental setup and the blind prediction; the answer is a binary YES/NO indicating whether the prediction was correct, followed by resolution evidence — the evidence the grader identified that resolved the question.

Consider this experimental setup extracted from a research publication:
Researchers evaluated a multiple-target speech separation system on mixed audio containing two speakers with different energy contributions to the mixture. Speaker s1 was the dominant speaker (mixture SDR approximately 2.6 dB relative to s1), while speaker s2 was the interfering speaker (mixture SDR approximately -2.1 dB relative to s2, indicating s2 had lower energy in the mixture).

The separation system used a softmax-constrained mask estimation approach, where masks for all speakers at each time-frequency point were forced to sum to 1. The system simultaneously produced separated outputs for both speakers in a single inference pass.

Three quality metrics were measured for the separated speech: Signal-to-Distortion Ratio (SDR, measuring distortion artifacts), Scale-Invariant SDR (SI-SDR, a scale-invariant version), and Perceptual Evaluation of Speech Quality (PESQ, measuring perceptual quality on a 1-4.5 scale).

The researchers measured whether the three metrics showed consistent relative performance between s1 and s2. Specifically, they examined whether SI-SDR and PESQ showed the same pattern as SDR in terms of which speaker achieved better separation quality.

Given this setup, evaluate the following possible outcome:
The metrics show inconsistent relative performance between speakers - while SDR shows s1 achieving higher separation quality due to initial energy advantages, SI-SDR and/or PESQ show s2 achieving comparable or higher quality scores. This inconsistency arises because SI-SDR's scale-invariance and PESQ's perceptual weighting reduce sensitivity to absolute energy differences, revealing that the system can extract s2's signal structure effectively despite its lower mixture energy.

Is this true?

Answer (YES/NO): NO